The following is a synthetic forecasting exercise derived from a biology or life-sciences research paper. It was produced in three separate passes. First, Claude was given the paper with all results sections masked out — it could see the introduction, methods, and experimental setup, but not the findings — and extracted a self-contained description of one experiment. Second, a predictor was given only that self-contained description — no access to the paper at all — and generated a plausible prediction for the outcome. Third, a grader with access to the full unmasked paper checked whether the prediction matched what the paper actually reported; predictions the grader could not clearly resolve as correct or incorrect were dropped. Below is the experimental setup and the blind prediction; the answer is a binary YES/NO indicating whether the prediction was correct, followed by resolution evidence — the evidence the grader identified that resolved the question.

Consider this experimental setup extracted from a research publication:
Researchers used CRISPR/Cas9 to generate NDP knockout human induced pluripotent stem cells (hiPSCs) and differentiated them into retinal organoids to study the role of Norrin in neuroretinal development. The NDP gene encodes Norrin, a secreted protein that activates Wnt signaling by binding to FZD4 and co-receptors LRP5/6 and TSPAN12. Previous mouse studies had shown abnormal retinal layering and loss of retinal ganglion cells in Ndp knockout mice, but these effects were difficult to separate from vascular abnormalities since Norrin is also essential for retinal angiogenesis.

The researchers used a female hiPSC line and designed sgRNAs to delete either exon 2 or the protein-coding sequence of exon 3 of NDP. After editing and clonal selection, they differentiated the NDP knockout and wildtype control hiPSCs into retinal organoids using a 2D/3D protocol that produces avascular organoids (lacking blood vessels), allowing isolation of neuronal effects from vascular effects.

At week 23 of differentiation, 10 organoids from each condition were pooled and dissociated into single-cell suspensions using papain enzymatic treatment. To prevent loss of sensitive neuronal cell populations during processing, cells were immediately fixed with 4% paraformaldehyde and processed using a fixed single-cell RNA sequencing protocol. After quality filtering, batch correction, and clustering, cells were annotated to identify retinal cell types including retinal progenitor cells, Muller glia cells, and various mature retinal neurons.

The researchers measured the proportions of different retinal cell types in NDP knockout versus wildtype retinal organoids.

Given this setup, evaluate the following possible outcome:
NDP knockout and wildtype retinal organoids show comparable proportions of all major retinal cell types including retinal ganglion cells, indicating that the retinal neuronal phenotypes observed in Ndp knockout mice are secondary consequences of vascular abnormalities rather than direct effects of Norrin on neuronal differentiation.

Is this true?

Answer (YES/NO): NO